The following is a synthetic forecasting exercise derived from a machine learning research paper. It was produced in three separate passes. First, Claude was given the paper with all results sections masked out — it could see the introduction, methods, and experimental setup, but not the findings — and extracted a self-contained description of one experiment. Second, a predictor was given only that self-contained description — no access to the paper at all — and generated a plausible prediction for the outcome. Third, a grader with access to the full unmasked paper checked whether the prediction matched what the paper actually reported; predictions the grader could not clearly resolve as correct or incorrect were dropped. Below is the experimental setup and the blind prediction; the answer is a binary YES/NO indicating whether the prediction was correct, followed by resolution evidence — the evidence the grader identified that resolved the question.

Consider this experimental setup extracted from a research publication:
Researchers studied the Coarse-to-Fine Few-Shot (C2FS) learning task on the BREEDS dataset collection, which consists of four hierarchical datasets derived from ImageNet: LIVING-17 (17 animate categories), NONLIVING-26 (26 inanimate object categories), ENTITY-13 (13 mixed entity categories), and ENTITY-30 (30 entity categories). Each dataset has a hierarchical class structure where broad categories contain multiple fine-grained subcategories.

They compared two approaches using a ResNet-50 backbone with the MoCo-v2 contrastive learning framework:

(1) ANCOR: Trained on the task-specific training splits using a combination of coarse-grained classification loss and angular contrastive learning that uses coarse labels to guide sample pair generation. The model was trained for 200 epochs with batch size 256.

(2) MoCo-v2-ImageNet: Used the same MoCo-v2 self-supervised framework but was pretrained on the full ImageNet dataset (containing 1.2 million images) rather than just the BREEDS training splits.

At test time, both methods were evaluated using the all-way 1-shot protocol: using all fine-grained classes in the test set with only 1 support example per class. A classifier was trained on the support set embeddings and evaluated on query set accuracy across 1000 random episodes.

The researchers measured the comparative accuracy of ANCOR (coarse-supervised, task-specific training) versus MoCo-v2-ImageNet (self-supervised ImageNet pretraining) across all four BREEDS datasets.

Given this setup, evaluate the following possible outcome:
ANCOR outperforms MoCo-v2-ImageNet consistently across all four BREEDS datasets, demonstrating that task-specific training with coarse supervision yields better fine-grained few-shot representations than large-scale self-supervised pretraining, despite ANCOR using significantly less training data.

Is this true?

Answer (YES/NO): YES